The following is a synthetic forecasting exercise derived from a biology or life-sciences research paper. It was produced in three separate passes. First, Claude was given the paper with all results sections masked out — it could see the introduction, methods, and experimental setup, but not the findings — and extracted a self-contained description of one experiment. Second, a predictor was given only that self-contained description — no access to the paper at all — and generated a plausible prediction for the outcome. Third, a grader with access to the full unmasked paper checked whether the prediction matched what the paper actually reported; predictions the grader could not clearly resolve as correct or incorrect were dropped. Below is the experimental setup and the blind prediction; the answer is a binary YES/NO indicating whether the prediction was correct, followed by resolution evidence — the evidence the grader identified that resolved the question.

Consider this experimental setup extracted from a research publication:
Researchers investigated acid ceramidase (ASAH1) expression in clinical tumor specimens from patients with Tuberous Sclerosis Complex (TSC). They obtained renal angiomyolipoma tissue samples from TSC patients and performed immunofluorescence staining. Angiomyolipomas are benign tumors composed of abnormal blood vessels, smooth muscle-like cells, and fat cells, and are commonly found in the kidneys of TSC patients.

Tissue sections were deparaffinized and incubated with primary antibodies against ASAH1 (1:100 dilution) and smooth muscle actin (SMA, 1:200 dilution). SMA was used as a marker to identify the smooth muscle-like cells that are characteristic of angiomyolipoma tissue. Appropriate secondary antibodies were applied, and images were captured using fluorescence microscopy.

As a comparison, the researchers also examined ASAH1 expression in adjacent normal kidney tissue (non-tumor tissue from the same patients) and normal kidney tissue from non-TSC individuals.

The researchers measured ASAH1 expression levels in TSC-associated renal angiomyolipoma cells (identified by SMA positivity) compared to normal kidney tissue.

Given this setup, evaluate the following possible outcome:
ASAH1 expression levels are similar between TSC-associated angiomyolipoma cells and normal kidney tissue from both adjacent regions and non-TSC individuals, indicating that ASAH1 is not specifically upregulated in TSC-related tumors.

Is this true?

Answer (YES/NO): NO